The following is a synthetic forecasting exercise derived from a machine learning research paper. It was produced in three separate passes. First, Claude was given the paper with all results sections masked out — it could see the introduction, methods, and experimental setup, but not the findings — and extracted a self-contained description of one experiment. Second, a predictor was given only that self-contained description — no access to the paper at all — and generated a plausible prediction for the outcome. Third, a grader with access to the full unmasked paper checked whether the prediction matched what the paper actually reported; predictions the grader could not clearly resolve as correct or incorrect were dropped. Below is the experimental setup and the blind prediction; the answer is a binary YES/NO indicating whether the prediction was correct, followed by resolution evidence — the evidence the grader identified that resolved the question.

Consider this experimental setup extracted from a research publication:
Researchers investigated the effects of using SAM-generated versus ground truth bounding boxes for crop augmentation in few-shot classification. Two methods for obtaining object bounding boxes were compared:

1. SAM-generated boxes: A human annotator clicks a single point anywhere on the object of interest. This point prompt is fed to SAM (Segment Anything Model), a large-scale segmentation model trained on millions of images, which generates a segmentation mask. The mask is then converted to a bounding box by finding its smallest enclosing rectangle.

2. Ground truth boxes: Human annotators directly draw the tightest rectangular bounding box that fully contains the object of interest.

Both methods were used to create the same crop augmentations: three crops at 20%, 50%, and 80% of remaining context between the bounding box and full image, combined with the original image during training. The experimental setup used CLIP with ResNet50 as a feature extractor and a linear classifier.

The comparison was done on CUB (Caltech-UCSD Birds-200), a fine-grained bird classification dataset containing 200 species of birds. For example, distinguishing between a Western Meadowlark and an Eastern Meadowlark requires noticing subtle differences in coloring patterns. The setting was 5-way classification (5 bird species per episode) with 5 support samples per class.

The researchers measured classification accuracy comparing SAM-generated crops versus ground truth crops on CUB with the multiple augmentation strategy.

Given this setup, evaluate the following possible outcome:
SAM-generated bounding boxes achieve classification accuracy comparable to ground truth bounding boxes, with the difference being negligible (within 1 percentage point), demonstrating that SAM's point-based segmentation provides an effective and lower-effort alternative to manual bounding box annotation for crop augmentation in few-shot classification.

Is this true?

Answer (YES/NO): NO